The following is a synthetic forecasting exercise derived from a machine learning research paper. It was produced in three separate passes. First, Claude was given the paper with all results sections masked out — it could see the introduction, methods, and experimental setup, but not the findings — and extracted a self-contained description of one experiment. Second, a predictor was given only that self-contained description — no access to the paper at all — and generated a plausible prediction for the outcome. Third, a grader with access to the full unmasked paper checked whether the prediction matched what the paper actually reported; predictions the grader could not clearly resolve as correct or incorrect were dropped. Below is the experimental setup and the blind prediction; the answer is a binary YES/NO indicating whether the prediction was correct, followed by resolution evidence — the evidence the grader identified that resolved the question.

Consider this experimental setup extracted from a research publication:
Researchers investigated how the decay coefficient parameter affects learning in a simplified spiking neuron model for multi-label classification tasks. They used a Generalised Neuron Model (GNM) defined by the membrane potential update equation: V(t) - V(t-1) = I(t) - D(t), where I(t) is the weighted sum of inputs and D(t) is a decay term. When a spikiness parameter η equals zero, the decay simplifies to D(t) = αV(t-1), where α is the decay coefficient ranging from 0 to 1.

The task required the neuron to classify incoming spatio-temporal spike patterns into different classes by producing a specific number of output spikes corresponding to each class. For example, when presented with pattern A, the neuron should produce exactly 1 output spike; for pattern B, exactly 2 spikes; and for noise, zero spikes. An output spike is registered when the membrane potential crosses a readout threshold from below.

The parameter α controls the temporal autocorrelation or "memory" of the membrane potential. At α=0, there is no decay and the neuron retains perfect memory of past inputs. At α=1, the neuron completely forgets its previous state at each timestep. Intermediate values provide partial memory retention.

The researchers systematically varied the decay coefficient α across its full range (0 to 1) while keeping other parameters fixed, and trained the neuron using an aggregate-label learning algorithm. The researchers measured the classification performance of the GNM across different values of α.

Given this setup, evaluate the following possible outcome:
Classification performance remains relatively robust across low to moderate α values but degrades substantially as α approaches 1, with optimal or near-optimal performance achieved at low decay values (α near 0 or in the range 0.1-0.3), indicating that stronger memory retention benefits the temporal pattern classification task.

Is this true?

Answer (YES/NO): NO